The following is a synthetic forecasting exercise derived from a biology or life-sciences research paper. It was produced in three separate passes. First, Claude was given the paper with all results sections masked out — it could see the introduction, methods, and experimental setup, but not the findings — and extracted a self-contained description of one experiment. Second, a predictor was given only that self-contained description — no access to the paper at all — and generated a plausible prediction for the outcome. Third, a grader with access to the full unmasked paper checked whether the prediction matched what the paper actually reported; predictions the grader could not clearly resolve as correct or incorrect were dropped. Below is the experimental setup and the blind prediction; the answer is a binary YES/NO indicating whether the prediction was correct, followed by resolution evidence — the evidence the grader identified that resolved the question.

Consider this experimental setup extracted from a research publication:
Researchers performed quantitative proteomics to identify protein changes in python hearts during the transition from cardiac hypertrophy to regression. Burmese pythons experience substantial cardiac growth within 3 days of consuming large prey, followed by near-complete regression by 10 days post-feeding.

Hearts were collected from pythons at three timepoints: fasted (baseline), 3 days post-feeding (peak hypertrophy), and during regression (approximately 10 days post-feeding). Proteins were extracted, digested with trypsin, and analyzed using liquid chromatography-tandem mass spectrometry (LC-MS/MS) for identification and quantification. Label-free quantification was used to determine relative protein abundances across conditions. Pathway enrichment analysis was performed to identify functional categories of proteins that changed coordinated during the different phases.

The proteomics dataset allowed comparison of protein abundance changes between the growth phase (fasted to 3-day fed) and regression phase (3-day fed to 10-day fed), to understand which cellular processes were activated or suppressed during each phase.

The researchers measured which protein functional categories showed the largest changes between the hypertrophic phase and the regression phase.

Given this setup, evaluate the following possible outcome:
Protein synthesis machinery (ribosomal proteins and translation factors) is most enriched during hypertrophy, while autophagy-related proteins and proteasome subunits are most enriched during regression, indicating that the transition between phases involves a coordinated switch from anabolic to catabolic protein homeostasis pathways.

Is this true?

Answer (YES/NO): NO